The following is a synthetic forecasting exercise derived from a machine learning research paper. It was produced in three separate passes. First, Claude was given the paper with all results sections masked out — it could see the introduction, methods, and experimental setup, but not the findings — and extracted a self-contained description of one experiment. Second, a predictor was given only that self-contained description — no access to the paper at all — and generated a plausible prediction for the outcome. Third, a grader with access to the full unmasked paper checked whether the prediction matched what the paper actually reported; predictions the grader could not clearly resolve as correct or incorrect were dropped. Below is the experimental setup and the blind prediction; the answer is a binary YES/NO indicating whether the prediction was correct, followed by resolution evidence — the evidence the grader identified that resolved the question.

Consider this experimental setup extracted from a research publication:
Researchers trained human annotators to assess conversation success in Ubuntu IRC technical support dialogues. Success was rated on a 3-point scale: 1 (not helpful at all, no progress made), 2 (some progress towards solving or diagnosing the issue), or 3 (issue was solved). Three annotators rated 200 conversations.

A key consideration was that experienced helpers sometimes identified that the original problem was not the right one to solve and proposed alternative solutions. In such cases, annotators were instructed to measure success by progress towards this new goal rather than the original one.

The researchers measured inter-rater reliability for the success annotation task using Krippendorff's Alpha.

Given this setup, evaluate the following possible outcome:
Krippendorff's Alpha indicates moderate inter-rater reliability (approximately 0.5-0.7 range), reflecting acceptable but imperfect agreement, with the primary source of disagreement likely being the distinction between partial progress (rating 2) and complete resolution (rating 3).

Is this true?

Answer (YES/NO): YES